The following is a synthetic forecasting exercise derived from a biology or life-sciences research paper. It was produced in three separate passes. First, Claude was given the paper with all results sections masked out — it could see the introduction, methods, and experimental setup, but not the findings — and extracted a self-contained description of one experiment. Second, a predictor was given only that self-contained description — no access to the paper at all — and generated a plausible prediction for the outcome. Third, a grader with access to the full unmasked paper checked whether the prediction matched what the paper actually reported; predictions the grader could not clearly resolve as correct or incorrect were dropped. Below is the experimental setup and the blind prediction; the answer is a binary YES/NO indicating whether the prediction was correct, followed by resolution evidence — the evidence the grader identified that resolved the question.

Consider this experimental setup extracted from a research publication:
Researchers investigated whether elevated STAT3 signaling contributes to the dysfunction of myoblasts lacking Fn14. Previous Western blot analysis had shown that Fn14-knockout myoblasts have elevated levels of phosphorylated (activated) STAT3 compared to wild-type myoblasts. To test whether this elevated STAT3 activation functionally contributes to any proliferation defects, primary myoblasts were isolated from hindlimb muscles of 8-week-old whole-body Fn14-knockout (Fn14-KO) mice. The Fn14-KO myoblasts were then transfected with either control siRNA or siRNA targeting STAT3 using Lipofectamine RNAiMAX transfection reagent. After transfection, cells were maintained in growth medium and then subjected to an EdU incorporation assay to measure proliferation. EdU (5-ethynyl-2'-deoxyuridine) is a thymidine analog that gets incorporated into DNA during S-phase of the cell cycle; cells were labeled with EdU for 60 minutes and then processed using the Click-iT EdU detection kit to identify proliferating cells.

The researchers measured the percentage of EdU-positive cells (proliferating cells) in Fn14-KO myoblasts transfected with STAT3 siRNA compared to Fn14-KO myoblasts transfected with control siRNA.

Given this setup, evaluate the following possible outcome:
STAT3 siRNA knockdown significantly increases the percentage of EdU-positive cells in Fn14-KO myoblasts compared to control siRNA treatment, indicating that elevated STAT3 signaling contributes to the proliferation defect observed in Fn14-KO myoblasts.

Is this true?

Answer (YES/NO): YES